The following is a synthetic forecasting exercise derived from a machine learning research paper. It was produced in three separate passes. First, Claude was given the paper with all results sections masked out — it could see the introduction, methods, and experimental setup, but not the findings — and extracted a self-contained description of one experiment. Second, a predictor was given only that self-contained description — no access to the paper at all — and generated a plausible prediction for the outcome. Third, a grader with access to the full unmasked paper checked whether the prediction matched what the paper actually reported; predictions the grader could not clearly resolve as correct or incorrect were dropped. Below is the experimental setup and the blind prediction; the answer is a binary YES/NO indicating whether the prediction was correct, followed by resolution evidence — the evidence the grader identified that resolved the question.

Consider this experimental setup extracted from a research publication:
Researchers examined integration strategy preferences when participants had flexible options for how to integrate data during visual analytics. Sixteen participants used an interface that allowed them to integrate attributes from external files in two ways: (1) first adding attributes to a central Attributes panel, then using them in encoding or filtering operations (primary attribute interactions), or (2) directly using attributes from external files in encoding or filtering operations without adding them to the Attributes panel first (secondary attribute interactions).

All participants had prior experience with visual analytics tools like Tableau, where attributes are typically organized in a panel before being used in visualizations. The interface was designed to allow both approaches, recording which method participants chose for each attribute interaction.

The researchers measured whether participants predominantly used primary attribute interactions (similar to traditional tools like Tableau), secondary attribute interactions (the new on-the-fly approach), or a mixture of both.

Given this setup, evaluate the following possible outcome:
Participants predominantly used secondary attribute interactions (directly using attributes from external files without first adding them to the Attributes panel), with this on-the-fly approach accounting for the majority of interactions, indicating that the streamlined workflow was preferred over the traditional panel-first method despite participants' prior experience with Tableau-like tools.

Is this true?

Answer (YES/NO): NO